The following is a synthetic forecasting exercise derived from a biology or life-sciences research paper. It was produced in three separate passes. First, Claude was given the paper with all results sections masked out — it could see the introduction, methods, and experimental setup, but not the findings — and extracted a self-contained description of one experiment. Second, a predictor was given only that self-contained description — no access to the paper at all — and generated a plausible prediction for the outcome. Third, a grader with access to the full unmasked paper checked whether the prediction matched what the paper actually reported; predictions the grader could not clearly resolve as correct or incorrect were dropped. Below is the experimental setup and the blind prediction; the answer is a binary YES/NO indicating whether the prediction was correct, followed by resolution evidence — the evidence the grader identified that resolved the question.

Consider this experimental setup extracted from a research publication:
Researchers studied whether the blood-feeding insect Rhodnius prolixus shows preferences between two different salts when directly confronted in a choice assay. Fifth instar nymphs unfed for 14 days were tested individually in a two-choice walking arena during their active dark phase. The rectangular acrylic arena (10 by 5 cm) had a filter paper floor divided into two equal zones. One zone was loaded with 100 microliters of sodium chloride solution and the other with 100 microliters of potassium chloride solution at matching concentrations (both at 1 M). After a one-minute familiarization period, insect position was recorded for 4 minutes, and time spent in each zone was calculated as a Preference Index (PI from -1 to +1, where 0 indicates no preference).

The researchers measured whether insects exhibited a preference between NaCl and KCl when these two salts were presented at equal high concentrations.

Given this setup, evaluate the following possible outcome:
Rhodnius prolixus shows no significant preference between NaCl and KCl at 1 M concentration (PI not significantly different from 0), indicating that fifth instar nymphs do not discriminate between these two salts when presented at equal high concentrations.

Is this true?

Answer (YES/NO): YES